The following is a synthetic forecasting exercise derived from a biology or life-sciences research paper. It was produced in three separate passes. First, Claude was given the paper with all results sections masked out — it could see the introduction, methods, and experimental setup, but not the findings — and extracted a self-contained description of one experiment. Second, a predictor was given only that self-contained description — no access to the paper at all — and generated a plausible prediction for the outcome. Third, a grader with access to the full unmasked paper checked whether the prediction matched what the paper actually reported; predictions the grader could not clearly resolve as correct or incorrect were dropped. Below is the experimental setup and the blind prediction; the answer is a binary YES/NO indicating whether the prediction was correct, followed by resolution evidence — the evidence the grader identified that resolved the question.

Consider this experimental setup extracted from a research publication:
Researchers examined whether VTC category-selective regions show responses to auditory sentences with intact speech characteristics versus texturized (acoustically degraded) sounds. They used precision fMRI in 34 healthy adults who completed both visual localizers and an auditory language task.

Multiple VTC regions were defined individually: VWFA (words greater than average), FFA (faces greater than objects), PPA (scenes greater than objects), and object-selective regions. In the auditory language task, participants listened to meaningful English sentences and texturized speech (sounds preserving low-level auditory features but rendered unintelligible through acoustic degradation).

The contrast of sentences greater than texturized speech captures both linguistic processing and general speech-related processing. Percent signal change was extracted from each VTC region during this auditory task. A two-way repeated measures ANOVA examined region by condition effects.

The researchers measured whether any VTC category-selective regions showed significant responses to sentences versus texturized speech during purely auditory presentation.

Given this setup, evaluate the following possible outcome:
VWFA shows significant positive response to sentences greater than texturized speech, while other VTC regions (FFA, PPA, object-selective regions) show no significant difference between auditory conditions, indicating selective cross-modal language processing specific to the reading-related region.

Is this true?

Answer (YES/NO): NO